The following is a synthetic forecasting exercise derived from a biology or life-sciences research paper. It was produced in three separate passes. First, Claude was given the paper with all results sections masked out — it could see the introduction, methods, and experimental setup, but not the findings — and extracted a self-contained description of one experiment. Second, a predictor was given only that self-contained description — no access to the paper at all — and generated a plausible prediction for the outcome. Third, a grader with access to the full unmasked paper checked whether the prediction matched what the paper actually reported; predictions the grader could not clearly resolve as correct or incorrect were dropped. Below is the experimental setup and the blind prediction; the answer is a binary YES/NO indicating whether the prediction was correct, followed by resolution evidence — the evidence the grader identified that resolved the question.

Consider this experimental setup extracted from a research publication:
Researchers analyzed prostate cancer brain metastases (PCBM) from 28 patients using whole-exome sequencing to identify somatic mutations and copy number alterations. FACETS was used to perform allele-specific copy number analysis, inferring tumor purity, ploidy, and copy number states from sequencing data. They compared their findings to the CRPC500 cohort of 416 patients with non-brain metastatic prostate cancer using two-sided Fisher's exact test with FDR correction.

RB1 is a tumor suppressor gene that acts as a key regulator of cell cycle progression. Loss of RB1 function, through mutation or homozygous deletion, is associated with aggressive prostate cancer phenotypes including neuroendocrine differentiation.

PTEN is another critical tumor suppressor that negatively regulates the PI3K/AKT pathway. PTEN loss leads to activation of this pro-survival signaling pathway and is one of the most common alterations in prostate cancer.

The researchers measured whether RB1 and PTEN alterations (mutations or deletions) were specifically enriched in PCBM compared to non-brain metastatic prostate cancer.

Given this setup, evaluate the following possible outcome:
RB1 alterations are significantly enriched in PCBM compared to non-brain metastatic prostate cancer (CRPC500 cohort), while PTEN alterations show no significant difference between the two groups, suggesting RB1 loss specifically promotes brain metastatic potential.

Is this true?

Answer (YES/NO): NO